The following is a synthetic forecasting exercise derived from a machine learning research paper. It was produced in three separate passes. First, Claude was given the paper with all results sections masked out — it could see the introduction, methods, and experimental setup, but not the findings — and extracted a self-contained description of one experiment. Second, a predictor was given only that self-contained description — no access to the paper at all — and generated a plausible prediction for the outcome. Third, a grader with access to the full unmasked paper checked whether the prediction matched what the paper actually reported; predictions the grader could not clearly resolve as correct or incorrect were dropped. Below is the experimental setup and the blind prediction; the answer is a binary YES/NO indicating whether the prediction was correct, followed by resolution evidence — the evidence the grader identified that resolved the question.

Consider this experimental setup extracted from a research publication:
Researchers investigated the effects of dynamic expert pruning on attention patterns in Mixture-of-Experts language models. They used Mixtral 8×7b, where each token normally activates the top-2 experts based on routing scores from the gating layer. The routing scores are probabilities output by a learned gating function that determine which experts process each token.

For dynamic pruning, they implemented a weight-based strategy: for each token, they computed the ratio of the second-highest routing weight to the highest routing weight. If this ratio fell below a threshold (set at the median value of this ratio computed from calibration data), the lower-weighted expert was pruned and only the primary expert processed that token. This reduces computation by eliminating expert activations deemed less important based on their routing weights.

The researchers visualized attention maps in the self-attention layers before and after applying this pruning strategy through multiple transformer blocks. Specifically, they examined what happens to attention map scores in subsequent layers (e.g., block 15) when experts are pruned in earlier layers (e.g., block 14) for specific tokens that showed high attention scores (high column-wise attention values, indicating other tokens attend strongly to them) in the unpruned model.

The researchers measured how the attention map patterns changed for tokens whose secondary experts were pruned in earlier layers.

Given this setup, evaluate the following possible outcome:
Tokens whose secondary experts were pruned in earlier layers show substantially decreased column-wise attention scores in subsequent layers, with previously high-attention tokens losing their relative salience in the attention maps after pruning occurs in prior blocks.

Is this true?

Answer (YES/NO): YES